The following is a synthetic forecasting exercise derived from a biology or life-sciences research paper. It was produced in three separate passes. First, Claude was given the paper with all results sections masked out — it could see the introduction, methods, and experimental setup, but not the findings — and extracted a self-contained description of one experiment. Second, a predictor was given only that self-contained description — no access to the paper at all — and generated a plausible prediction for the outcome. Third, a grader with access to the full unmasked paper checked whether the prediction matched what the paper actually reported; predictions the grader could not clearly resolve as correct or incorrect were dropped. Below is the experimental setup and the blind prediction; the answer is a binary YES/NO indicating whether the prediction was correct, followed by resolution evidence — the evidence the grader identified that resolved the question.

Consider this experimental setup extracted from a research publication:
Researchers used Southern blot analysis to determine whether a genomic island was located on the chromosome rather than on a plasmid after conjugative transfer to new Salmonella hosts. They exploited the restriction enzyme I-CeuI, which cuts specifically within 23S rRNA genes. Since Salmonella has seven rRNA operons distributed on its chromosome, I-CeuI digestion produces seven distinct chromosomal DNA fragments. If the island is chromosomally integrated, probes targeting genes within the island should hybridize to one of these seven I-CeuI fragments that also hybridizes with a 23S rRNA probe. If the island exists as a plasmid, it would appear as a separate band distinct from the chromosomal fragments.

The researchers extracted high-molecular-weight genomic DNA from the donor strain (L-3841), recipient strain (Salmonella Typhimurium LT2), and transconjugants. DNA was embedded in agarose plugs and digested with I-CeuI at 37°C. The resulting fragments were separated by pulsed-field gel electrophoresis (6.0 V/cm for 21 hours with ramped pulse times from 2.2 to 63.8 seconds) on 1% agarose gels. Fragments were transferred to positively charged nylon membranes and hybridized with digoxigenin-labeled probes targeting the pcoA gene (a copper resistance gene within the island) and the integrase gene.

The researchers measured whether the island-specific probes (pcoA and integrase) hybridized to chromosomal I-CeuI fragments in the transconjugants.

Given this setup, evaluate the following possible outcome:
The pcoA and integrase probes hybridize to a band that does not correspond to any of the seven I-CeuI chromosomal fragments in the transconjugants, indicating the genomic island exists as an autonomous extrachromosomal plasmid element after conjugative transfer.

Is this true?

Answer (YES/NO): NO